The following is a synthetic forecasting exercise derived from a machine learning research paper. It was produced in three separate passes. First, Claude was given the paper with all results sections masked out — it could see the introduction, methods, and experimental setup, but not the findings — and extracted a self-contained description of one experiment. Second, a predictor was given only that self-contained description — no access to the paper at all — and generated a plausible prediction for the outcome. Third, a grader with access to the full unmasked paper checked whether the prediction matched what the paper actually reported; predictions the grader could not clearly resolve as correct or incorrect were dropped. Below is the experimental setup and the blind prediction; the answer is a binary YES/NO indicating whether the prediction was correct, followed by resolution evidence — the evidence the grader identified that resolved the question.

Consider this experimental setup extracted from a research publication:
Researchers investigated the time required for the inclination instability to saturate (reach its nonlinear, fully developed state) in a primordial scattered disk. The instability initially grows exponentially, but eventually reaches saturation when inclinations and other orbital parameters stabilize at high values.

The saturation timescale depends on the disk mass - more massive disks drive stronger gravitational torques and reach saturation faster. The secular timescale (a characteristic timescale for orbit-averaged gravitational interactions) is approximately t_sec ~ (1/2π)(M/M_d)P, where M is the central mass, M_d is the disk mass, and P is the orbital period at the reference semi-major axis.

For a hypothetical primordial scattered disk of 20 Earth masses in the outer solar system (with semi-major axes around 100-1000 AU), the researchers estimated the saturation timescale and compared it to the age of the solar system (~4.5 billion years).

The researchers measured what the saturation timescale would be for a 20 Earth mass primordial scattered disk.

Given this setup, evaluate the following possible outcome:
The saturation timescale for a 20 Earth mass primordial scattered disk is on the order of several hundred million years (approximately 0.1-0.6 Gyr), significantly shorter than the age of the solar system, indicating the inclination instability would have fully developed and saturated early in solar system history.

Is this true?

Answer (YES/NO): NO